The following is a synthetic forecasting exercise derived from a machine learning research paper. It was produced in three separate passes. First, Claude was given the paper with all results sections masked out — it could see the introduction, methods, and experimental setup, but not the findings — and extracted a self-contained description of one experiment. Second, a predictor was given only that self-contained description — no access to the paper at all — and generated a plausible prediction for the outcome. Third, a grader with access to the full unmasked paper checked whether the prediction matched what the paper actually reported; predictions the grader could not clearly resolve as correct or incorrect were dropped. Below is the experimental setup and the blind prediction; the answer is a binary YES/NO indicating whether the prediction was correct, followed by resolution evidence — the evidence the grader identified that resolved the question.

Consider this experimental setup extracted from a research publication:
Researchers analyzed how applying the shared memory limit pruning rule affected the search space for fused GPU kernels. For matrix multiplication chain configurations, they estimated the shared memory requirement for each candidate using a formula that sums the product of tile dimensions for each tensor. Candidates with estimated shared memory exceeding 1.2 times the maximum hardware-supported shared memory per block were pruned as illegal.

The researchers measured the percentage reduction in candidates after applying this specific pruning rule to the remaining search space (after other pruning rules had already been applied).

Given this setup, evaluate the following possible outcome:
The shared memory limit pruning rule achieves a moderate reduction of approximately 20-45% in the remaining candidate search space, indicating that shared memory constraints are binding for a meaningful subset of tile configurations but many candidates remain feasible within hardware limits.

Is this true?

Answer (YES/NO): YES